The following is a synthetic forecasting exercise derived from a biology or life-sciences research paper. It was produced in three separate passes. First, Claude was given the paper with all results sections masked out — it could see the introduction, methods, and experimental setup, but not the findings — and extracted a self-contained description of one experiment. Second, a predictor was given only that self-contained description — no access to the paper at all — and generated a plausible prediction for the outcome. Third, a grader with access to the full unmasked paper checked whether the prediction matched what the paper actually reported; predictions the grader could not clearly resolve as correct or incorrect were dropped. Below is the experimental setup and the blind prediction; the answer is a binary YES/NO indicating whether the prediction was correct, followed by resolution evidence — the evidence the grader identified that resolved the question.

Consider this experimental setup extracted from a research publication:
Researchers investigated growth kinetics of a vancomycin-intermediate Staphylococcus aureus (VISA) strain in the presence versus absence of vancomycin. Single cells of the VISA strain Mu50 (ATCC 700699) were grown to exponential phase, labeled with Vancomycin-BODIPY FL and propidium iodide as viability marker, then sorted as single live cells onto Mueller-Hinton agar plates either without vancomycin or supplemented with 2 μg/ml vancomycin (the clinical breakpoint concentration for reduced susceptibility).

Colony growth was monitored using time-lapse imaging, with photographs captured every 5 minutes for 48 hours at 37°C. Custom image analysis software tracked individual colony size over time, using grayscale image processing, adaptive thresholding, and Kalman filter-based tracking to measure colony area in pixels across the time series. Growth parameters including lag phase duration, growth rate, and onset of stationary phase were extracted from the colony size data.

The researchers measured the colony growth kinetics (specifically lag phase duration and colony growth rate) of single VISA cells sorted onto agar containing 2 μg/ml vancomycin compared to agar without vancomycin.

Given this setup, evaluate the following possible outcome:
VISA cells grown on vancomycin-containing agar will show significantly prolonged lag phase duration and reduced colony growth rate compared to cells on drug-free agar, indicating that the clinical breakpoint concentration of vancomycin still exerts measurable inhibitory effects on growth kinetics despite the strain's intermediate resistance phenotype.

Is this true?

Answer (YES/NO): NO